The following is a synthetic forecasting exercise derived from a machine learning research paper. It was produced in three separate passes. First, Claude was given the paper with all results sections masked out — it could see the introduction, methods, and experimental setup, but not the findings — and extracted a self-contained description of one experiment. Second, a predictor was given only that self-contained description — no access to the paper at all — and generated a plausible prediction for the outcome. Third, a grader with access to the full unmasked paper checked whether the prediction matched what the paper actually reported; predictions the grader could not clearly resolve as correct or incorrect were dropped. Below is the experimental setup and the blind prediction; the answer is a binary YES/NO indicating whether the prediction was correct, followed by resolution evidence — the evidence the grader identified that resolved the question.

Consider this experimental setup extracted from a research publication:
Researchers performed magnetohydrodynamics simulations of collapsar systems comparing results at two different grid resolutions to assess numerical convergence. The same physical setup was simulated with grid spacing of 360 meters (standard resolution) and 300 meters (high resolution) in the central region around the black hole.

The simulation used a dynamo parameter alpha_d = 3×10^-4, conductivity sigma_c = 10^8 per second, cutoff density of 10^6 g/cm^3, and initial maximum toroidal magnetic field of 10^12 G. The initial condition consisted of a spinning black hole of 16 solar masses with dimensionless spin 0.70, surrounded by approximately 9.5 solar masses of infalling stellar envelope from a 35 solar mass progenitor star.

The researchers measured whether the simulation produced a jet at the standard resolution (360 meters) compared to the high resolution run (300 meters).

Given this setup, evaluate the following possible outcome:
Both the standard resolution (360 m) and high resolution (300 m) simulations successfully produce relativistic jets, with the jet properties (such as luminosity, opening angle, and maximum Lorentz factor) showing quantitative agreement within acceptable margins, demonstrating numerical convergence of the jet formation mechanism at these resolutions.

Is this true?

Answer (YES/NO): NO